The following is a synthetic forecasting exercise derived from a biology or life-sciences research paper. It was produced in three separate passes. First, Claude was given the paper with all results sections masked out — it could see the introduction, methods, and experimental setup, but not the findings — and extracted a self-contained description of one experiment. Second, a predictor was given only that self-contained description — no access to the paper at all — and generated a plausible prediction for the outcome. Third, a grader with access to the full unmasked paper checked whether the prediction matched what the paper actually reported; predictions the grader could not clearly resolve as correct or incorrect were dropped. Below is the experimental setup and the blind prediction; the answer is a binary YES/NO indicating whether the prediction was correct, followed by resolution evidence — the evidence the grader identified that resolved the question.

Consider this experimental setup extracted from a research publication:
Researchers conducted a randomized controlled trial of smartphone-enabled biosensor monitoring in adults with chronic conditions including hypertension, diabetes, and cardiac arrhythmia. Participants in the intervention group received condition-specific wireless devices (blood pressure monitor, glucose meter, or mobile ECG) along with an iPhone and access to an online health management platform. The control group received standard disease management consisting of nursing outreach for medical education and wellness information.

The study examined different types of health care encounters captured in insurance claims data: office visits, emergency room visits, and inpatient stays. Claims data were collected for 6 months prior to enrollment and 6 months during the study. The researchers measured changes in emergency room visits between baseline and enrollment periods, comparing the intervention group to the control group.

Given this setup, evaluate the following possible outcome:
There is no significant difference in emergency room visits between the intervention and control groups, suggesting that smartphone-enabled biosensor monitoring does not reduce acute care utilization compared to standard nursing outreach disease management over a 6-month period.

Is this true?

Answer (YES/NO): YES